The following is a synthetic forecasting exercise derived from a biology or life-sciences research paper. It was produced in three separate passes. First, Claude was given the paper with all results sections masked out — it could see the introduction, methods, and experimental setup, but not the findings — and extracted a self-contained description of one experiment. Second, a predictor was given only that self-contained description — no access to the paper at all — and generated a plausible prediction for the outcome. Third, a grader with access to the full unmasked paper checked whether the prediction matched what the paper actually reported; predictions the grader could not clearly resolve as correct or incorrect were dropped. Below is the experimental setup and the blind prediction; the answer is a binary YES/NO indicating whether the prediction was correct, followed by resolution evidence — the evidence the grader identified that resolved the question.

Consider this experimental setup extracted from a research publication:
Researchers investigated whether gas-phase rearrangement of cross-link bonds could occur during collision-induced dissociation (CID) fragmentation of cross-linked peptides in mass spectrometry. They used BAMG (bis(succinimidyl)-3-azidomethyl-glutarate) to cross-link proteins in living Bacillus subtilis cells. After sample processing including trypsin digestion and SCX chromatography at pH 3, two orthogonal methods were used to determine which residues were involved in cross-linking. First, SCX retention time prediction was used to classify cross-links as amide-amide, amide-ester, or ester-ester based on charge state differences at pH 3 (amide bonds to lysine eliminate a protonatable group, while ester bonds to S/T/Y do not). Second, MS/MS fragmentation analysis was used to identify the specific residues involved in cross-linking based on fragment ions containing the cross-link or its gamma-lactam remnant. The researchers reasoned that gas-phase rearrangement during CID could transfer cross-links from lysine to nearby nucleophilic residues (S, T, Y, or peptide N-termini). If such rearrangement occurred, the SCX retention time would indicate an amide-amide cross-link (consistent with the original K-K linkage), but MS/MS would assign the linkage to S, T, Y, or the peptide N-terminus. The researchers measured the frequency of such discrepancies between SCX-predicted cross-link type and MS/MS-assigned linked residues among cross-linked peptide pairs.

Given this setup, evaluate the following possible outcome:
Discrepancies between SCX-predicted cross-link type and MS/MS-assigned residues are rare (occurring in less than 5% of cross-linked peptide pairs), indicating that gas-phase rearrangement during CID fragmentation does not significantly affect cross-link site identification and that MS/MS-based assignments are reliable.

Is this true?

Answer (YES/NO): NO